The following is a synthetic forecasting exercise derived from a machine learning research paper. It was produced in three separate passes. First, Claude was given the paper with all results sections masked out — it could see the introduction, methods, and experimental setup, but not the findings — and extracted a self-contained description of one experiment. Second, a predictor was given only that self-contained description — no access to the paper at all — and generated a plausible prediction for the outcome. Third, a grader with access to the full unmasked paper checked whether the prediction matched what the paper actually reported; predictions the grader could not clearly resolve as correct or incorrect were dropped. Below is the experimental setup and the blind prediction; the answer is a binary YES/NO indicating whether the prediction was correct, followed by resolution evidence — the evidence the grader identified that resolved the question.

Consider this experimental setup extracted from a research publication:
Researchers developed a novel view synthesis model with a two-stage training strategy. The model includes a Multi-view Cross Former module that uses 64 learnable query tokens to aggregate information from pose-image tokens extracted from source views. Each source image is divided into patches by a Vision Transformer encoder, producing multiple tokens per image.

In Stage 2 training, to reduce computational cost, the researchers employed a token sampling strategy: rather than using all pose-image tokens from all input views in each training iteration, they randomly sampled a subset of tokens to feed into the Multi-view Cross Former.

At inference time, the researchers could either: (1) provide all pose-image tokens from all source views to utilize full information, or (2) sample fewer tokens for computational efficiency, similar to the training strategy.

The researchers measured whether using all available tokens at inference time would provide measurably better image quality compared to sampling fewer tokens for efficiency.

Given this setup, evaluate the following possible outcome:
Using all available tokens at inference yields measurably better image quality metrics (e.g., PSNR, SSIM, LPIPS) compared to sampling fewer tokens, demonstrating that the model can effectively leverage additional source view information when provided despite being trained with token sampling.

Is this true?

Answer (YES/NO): YES